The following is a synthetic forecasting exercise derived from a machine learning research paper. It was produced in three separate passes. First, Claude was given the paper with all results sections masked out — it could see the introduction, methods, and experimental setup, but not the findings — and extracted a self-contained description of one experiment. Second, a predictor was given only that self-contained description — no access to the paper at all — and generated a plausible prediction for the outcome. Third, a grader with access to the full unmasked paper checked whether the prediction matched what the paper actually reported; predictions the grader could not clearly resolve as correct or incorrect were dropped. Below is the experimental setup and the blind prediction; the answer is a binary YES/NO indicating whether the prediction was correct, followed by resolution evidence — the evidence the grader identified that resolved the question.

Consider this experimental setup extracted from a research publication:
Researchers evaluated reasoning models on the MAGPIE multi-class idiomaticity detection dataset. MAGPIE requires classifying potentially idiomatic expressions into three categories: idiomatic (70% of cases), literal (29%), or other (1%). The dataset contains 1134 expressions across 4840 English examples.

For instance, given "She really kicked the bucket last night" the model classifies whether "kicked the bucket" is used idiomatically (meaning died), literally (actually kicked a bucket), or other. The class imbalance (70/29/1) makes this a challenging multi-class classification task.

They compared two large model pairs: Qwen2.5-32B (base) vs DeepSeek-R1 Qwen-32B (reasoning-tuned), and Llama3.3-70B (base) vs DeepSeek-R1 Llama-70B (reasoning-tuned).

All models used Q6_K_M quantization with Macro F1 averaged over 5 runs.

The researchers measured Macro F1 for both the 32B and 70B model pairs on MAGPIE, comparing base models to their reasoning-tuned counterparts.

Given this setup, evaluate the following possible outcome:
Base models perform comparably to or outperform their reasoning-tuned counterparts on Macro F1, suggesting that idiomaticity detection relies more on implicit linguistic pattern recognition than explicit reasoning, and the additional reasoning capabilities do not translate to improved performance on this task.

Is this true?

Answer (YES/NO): NO